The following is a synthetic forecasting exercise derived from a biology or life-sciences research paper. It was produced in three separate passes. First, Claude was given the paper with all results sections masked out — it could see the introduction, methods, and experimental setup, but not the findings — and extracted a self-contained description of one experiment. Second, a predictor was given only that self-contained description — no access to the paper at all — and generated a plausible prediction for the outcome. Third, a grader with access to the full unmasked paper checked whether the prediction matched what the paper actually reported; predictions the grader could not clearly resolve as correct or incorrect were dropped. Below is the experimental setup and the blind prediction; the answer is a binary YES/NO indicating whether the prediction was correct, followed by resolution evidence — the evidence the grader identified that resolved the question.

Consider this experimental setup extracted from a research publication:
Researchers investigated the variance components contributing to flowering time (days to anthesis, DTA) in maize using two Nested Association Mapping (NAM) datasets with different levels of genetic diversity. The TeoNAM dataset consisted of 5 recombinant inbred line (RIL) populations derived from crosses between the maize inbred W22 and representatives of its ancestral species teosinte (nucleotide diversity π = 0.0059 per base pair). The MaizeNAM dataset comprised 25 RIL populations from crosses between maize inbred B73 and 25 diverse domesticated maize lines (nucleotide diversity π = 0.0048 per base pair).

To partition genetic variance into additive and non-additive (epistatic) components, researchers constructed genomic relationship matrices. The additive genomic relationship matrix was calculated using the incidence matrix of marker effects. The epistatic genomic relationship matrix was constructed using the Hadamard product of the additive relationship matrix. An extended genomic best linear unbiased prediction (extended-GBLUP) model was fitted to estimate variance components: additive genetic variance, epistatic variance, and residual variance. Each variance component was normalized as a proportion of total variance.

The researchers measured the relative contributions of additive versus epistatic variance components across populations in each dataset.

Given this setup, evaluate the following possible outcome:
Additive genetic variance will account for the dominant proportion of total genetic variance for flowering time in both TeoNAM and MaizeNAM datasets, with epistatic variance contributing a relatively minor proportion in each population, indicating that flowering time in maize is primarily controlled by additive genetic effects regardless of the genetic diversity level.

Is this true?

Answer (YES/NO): NO